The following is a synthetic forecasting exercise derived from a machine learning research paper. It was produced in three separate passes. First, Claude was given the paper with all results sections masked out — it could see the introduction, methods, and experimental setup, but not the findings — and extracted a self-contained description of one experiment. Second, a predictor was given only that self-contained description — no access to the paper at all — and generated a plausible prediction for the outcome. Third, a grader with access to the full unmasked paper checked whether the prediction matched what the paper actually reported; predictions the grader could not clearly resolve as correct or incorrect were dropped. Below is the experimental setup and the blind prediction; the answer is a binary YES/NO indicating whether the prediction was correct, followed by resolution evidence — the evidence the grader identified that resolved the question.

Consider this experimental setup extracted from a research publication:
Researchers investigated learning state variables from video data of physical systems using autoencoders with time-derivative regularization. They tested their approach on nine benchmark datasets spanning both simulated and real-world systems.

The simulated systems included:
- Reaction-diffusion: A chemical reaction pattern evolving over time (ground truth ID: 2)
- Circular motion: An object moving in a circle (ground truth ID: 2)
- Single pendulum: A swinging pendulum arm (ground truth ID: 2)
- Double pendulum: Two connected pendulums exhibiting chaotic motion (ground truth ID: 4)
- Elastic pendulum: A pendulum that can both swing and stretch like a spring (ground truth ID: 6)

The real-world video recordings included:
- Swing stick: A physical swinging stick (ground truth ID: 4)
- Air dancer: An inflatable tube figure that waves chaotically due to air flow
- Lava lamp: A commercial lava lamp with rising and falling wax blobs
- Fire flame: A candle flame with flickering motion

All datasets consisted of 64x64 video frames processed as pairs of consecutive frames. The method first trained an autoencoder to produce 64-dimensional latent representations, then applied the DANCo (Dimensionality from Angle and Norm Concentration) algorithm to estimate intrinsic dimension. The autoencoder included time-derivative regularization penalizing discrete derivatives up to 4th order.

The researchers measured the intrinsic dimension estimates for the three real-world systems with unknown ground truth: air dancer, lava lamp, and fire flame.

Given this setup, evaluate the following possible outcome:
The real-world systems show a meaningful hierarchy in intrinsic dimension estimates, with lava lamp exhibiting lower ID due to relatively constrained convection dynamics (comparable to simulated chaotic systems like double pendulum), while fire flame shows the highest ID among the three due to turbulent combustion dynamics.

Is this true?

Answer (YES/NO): NO